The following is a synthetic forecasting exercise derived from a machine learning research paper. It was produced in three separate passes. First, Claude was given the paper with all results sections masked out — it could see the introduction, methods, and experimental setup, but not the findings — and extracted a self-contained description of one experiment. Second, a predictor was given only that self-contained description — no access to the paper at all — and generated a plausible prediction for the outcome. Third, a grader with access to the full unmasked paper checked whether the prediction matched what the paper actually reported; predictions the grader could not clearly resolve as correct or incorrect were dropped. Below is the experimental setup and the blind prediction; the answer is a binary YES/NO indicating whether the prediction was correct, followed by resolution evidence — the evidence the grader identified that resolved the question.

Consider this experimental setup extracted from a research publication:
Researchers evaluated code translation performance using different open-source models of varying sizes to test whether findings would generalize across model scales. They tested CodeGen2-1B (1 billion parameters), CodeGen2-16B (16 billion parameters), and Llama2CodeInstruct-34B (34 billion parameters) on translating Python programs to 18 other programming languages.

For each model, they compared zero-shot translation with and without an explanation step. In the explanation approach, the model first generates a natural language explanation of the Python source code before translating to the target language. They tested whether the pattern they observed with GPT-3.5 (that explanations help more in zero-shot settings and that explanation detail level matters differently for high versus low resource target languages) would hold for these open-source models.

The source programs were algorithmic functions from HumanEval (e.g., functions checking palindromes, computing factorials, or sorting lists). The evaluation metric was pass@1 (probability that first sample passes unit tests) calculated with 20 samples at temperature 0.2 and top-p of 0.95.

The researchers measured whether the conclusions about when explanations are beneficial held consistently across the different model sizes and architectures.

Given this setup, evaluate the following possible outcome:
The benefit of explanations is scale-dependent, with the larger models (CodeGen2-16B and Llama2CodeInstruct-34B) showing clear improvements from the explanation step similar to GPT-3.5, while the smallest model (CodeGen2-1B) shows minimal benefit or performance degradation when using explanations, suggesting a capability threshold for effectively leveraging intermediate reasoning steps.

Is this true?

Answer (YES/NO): NO